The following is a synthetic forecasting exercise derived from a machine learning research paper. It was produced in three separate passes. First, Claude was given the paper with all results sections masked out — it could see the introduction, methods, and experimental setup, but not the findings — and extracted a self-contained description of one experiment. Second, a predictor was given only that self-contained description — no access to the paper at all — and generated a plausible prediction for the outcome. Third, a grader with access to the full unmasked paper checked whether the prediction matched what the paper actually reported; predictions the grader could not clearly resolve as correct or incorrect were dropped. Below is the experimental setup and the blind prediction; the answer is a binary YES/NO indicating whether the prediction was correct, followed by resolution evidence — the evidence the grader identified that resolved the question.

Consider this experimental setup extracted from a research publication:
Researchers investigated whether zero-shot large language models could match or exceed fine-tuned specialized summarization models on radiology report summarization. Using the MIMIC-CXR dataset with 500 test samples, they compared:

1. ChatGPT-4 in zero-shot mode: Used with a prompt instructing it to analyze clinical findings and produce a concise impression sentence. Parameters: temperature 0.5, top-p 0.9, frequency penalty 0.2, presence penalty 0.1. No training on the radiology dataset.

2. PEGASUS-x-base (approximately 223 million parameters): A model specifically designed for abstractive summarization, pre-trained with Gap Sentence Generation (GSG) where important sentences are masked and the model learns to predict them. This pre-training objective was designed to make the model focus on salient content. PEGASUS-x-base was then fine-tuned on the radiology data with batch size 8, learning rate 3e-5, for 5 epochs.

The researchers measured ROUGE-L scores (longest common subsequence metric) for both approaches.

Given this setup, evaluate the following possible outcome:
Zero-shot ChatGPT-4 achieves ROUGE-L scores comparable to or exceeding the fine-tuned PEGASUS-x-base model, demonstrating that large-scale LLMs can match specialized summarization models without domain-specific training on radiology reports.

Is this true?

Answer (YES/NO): NO